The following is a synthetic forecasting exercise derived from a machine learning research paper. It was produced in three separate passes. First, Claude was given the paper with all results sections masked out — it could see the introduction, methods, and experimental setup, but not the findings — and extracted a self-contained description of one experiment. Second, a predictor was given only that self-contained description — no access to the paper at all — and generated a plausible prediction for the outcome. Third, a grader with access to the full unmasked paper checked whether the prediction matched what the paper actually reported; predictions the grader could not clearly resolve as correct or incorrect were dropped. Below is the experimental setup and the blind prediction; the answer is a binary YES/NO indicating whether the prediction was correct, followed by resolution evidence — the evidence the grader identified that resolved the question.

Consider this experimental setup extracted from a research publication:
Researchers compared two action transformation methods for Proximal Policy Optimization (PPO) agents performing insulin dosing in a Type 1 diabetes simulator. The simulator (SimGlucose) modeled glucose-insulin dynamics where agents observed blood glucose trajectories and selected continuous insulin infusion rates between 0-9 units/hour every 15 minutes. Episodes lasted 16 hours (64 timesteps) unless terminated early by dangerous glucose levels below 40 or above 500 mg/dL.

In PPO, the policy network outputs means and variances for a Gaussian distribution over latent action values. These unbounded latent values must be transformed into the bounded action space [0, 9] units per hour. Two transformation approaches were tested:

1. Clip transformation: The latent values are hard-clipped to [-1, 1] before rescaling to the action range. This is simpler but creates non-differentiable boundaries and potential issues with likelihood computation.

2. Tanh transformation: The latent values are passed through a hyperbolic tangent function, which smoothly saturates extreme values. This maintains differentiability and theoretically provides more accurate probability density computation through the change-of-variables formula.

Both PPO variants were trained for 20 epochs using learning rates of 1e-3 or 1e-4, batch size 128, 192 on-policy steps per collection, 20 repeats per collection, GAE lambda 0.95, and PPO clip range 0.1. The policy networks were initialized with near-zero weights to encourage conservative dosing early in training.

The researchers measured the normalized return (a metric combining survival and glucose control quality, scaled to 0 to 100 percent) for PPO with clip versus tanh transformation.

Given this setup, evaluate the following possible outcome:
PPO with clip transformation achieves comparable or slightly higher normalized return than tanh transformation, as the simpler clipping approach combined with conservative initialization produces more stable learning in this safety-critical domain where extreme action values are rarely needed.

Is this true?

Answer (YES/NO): NO